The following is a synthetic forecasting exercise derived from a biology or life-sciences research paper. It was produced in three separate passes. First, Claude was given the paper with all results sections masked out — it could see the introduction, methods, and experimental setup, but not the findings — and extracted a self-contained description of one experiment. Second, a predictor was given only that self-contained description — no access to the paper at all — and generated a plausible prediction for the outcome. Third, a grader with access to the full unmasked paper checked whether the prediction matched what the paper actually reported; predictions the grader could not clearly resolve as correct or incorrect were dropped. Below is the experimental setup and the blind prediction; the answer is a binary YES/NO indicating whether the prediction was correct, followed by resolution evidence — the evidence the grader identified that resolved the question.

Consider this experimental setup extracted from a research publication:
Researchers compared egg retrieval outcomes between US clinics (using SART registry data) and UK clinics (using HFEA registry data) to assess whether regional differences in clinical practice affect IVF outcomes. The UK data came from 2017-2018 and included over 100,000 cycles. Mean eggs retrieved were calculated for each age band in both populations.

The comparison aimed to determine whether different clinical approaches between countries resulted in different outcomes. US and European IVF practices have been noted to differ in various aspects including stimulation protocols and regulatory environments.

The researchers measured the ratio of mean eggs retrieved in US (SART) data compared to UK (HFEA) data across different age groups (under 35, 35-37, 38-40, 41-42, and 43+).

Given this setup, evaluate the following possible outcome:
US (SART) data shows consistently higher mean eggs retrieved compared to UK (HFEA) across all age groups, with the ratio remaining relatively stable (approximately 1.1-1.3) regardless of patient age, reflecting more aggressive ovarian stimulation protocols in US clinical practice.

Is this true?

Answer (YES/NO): NO